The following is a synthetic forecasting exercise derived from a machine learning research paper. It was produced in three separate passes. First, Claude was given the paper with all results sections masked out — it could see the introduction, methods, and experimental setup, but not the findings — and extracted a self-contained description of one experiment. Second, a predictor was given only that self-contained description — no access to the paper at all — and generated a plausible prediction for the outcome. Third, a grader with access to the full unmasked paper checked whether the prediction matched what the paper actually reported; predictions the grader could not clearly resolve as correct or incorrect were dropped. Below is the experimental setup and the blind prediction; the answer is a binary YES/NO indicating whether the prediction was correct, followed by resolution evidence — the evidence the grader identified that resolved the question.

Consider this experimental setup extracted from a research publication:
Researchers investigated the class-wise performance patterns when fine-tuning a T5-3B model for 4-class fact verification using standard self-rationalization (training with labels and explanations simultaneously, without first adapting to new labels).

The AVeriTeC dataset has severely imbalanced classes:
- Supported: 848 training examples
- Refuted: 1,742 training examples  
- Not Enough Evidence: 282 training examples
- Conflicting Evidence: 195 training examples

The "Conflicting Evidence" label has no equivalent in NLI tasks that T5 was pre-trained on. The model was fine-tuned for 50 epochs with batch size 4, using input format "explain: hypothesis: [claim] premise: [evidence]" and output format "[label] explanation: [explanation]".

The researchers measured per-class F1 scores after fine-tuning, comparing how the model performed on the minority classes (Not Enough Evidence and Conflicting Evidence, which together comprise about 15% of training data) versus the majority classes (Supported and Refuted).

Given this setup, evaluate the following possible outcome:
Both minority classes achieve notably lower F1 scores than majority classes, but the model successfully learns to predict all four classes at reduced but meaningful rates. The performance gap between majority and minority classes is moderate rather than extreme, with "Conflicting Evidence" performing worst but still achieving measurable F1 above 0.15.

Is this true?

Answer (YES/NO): NO